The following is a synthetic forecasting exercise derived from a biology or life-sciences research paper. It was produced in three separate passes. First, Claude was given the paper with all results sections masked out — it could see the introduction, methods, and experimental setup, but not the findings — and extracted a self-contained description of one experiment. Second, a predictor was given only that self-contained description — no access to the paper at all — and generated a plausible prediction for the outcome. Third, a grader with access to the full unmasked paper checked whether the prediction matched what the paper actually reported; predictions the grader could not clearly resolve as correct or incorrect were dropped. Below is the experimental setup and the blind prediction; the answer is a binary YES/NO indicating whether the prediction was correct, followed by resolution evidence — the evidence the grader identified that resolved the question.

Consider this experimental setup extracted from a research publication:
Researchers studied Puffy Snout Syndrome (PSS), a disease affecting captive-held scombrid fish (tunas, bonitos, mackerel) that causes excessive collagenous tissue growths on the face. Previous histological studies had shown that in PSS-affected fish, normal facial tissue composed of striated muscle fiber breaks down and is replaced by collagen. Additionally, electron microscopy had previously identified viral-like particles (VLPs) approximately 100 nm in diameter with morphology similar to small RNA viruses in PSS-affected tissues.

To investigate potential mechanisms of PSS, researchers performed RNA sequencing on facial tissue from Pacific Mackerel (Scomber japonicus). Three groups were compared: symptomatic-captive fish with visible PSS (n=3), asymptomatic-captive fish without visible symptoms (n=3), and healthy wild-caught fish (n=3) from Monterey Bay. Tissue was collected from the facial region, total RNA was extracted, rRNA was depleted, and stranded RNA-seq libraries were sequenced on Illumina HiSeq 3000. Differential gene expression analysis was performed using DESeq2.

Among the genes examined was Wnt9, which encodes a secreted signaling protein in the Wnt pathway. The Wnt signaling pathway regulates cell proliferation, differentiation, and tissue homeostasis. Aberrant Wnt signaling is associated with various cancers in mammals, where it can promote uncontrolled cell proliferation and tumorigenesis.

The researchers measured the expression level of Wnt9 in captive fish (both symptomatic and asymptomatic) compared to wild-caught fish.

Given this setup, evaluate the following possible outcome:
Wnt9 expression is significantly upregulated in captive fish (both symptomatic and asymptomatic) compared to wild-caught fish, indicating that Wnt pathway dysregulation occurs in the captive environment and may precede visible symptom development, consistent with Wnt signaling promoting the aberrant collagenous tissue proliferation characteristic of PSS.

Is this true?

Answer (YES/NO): YES